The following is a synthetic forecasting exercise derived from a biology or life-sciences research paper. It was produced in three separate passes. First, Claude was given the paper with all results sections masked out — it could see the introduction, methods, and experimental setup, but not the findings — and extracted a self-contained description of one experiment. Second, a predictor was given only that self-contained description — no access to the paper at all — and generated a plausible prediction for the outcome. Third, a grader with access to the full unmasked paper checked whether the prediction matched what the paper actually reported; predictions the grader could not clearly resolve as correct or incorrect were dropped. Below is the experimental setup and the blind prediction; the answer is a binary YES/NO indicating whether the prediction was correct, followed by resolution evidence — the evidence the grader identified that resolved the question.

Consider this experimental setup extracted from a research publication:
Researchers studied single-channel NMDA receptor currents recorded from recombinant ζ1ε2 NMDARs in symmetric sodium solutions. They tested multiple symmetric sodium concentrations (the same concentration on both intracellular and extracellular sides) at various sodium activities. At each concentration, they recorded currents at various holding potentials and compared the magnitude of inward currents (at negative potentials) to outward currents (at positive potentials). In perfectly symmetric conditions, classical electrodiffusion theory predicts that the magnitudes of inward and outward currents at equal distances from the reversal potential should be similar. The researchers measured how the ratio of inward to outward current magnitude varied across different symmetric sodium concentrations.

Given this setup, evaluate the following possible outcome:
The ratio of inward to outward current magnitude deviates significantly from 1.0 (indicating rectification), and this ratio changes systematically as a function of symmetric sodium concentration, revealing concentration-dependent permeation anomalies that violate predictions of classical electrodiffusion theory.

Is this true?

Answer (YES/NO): YES